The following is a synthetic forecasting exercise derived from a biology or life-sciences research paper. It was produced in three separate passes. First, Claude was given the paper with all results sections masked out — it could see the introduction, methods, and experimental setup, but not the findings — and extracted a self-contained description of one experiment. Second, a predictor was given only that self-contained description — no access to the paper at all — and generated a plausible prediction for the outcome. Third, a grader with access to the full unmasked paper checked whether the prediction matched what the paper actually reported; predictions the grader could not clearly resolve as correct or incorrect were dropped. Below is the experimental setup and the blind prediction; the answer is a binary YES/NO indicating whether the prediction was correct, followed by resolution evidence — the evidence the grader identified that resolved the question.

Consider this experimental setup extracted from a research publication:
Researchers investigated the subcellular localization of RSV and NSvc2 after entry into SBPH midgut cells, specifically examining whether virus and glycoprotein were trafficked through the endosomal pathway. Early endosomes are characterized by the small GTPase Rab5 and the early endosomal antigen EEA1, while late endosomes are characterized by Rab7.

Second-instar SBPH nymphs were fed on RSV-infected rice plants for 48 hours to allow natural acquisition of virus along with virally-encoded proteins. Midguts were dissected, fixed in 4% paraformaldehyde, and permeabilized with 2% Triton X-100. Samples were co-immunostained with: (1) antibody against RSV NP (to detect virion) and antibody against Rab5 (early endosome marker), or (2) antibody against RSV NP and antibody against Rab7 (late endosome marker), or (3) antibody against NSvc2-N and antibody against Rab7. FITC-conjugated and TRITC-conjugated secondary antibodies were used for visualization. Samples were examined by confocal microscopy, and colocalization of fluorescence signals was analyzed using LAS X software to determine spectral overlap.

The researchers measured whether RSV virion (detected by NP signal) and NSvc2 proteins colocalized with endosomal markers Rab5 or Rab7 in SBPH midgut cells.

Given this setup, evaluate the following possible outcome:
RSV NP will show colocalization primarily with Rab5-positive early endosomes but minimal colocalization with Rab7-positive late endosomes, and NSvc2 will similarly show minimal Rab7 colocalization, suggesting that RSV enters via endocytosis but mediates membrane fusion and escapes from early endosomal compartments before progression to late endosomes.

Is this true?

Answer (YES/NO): NO